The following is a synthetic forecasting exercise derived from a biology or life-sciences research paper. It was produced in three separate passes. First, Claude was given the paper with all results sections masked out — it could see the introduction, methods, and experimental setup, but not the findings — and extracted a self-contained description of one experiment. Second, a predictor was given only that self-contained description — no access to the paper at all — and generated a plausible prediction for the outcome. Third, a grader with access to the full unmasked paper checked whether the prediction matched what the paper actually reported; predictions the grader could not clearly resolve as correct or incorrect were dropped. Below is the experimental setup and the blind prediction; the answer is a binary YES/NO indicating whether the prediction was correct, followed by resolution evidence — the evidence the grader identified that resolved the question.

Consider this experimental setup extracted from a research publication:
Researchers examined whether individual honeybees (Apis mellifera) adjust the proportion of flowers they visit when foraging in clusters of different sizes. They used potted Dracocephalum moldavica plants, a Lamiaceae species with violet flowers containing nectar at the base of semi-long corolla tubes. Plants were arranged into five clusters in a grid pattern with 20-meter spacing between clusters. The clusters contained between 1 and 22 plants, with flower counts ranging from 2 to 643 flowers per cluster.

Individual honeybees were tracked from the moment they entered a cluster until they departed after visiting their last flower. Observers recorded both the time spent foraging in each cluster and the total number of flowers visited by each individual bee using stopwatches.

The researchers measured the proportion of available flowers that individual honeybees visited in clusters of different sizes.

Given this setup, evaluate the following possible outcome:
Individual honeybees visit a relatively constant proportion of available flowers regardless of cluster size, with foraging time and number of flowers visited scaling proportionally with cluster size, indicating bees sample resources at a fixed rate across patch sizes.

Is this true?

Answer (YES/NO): NO